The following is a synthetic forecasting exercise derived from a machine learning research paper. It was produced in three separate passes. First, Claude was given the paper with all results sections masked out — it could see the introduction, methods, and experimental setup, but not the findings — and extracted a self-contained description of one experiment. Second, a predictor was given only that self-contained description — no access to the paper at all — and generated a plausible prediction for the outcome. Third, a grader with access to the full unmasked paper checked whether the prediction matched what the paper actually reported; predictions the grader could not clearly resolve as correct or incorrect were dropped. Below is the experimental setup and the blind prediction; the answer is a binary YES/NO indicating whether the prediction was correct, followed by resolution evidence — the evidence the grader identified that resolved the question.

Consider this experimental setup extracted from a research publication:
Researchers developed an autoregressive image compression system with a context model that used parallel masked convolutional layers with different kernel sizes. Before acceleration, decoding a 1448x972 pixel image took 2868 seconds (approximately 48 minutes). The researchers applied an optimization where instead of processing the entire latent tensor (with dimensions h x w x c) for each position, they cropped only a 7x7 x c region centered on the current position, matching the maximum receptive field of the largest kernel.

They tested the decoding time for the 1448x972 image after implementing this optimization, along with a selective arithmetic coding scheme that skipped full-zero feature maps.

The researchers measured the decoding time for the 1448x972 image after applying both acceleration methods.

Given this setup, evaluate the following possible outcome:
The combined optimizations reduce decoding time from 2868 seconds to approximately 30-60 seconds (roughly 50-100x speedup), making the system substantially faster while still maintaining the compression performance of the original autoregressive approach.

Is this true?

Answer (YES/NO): NO